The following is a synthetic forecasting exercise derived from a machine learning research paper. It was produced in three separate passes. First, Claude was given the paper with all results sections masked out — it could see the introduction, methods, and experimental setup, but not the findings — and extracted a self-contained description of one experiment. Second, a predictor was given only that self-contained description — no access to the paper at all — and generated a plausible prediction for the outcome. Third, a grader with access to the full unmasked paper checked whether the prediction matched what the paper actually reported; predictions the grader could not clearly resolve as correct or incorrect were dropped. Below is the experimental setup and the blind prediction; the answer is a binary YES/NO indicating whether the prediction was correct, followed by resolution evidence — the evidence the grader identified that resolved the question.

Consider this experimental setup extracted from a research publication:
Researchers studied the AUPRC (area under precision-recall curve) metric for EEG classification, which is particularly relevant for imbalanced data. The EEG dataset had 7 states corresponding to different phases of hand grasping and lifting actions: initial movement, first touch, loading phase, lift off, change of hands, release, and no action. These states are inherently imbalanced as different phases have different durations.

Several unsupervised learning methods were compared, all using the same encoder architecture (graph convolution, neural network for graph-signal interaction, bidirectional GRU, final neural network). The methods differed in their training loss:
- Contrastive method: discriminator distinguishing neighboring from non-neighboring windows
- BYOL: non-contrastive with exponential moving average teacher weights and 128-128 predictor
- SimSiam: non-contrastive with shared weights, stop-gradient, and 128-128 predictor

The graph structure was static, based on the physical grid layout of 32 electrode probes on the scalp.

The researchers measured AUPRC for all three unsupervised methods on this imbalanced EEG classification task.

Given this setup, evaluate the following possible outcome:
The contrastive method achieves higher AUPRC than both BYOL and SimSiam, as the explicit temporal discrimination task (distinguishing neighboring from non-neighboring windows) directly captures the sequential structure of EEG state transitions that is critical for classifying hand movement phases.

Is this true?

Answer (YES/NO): NO